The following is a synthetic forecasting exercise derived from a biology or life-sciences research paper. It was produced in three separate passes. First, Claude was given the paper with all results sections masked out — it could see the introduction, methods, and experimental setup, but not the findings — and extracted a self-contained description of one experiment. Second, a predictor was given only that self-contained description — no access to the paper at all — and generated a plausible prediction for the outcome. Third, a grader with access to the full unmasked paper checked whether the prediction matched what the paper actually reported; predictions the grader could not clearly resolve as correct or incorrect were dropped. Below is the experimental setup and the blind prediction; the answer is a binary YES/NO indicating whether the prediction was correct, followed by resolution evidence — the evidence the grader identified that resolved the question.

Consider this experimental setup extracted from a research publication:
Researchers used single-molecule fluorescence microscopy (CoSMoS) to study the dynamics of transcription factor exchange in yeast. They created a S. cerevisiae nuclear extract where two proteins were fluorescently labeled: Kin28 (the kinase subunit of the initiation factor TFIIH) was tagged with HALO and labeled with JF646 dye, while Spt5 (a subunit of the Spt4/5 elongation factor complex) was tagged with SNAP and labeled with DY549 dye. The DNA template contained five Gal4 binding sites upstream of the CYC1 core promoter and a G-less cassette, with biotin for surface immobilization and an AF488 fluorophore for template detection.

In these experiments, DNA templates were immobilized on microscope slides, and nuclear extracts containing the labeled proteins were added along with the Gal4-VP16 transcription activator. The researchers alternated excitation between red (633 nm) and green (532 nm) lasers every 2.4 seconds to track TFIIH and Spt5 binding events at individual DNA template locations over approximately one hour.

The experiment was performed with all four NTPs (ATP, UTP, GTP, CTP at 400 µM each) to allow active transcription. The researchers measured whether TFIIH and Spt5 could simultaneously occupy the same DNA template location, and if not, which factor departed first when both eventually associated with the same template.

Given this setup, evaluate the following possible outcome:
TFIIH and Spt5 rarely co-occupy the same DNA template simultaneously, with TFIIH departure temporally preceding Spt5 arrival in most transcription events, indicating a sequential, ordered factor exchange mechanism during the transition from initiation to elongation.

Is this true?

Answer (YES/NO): YES